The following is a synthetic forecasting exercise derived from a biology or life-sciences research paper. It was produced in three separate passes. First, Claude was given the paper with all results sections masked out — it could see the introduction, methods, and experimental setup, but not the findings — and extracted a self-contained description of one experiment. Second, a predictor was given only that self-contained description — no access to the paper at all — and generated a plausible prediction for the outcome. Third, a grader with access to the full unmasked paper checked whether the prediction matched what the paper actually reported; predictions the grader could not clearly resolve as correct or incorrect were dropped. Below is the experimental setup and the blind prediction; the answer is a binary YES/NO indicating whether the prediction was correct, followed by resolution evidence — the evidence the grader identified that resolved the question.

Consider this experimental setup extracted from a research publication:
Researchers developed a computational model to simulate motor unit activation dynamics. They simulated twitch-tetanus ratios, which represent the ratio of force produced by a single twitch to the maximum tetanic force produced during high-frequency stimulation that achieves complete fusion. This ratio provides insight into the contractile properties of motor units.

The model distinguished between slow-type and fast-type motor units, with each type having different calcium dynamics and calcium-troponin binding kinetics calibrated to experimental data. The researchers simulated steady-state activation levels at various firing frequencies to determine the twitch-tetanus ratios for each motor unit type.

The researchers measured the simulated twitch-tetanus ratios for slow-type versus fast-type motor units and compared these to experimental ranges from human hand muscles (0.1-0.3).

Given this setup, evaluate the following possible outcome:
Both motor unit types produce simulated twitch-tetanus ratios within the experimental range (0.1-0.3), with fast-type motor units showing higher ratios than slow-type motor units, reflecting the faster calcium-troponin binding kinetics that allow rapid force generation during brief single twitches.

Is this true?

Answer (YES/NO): NO